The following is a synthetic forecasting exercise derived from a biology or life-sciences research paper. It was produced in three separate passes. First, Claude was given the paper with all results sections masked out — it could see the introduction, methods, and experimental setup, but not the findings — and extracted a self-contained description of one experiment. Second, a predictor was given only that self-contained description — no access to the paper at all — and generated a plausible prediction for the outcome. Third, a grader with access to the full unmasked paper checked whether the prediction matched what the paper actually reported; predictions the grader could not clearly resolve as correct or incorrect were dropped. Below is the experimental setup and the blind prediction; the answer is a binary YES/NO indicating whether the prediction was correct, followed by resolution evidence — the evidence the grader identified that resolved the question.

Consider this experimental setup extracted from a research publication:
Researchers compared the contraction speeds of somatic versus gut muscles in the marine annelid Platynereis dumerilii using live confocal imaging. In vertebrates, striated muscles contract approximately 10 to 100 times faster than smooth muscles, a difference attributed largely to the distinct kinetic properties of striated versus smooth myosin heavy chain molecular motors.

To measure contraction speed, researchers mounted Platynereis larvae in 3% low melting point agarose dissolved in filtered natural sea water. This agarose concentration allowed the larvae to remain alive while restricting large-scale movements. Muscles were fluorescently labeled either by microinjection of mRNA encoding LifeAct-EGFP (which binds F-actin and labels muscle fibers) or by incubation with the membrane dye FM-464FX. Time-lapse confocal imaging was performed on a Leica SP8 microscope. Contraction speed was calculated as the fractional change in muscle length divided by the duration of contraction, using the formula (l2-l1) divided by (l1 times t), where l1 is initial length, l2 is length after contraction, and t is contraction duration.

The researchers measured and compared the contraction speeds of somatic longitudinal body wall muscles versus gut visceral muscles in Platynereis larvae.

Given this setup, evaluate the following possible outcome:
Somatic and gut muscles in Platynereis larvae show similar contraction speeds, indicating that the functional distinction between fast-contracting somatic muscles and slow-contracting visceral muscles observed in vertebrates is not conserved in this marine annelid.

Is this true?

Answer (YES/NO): NO